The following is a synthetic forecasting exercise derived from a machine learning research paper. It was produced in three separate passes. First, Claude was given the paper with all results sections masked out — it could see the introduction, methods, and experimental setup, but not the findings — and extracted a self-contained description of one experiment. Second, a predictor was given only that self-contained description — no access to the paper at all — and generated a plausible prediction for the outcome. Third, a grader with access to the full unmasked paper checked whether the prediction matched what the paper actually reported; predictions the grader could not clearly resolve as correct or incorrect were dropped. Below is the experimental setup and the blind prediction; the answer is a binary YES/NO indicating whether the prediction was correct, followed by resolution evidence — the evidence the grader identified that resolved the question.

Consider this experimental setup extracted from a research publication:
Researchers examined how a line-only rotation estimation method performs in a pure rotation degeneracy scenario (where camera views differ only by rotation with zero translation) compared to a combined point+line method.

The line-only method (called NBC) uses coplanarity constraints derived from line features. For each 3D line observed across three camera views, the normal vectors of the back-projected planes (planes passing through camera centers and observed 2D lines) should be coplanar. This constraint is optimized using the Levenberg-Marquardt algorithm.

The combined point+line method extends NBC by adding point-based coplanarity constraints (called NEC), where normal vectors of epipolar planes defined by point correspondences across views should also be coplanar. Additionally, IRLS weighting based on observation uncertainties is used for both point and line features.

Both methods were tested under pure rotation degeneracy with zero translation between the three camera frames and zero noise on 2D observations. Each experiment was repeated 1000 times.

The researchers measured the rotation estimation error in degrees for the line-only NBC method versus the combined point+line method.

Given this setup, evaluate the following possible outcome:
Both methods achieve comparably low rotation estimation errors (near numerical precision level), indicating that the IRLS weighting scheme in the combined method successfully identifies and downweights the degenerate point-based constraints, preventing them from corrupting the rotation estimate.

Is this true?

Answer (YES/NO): NO